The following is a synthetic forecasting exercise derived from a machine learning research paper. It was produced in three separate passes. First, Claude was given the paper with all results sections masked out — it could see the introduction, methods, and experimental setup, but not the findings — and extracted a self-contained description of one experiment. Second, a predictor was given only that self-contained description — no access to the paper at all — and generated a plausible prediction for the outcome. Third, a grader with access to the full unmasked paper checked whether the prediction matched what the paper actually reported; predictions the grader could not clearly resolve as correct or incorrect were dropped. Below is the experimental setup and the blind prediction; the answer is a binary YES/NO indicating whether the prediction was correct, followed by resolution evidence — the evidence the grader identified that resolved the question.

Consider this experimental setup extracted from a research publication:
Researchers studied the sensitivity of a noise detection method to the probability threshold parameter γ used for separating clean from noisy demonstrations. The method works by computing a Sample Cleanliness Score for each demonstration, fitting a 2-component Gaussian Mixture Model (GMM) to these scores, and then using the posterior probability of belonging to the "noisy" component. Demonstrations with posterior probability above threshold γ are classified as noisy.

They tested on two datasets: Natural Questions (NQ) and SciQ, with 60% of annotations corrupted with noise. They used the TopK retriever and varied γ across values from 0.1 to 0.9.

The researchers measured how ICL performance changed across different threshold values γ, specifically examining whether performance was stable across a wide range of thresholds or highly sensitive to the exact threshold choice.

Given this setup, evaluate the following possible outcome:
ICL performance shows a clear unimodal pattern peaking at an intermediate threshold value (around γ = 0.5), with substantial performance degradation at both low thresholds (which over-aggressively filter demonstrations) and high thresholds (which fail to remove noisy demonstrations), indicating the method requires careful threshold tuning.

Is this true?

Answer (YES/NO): NO